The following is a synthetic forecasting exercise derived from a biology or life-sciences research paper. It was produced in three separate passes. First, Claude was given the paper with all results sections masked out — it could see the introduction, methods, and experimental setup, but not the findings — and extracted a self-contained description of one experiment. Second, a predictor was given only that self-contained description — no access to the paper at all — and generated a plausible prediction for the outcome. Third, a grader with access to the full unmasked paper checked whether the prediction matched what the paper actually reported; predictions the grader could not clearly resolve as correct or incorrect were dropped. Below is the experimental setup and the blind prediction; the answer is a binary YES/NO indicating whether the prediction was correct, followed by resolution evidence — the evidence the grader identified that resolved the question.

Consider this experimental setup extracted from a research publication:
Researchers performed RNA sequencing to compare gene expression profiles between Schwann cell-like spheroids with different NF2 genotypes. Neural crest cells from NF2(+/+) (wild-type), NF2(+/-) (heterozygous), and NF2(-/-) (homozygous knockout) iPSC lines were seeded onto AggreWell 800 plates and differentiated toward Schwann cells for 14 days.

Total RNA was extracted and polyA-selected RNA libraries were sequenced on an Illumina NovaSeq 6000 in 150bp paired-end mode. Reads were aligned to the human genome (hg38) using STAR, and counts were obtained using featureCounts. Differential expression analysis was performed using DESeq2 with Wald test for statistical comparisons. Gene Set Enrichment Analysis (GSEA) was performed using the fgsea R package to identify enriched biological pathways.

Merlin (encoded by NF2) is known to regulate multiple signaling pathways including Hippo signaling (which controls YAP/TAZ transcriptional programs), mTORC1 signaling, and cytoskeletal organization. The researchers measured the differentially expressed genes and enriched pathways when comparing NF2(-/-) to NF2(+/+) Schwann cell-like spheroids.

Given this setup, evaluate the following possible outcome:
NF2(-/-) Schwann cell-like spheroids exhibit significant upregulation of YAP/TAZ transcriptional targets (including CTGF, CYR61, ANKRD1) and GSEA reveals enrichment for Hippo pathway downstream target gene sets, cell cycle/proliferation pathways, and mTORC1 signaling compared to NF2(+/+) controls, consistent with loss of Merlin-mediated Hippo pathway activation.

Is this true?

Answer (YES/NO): NO